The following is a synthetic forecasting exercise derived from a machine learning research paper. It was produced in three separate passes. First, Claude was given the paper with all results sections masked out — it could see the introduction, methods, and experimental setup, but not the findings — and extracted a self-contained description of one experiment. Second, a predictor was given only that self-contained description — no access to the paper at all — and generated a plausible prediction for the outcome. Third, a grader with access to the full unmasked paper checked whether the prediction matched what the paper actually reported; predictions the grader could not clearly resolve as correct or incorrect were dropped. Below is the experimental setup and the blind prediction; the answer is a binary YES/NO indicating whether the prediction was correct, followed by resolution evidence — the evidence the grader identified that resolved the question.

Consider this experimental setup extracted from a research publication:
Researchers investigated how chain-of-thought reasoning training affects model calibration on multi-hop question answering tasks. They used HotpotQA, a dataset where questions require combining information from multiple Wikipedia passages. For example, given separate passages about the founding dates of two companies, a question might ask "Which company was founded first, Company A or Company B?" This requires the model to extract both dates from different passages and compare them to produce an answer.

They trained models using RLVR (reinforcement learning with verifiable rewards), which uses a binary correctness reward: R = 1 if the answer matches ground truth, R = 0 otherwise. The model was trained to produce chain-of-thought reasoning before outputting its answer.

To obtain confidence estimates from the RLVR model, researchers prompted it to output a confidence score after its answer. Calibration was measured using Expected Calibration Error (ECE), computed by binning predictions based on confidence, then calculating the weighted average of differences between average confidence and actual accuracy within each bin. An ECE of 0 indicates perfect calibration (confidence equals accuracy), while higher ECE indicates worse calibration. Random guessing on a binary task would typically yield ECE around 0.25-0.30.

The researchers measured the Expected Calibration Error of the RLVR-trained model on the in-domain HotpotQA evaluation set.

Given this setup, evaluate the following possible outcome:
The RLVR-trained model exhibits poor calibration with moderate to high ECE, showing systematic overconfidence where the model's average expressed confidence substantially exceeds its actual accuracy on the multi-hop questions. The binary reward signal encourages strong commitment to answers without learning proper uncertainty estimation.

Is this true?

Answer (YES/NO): YES